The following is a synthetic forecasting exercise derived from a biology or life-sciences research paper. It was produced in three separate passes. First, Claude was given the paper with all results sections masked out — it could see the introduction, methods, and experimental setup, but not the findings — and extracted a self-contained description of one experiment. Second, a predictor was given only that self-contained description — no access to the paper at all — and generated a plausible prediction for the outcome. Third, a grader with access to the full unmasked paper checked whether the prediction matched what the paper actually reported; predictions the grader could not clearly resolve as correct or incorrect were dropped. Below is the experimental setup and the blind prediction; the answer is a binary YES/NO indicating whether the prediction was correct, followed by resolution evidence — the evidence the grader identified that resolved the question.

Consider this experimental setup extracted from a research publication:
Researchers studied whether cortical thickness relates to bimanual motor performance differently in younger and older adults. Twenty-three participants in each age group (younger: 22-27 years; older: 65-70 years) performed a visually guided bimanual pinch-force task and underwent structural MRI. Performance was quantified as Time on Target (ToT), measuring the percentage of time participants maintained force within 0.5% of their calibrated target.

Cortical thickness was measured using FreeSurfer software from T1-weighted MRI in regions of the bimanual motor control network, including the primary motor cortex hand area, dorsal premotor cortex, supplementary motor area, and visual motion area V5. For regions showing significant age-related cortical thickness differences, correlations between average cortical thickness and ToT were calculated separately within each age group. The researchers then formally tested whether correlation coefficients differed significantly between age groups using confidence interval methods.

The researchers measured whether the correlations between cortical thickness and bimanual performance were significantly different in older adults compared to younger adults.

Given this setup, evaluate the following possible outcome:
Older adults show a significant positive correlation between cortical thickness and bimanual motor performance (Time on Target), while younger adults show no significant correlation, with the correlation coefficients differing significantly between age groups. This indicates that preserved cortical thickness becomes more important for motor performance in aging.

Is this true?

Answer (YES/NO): NO